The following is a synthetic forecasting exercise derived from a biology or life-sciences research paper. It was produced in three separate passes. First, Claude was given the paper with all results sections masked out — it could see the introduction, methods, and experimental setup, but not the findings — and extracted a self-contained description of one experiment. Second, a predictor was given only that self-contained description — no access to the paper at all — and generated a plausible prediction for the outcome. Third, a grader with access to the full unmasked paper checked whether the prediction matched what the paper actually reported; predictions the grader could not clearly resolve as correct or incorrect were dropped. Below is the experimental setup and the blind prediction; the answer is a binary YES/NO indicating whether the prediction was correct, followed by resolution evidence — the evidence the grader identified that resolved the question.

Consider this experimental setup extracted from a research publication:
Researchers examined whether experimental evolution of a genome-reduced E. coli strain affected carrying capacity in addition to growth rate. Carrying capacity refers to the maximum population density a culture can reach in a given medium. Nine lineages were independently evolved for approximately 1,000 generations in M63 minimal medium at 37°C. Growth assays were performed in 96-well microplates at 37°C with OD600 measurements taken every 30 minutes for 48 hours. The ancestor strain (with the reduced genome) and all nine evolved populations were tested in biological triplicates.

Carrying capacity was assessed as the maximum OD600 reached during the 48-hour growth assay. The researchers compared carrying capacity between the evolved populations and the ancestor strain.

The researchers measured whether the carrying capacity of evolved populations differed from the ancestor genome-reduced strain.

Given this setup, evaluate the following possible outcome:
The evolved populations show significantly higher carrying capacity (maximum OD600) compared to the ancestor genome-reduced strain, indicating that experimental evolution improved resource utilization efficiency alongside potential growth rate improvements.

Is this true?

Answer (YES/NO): NO